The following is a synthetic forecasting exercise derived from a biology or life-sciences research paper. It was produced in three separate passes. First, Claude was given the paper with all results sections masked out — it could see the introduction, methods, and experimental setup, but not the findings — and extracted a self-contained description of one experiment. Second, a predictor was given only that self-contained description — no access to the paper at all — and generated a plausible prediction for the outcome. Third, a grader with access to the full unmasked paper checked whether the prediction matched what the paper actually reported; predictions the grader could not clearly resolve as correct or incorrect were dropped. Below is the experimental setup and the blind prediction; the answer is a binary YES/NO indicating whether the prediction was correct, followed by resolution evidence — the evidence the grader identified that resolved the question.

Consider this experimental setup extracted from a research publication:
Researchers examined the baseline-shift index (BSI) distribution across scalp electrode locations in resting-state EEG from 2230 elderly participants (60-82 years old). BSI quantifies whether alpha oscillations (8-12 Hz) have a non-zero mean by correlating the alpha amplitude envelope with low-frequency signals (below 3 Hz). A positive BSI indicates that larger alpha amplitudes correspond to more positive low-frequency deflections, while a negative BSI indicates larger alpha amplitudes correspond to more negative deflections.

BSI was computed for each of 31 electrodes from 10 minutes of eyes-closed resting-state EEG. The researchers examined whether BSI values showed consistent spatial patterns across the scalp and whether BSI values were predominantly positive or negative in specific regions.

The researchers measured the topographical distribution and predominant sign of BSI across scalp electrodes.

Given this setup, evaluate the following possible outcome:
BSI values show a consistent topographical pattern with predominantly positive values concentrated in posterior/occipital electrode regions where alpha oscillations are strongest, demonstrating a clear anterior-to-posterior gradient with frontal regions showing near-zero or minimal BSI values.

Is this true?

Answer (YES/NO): NO